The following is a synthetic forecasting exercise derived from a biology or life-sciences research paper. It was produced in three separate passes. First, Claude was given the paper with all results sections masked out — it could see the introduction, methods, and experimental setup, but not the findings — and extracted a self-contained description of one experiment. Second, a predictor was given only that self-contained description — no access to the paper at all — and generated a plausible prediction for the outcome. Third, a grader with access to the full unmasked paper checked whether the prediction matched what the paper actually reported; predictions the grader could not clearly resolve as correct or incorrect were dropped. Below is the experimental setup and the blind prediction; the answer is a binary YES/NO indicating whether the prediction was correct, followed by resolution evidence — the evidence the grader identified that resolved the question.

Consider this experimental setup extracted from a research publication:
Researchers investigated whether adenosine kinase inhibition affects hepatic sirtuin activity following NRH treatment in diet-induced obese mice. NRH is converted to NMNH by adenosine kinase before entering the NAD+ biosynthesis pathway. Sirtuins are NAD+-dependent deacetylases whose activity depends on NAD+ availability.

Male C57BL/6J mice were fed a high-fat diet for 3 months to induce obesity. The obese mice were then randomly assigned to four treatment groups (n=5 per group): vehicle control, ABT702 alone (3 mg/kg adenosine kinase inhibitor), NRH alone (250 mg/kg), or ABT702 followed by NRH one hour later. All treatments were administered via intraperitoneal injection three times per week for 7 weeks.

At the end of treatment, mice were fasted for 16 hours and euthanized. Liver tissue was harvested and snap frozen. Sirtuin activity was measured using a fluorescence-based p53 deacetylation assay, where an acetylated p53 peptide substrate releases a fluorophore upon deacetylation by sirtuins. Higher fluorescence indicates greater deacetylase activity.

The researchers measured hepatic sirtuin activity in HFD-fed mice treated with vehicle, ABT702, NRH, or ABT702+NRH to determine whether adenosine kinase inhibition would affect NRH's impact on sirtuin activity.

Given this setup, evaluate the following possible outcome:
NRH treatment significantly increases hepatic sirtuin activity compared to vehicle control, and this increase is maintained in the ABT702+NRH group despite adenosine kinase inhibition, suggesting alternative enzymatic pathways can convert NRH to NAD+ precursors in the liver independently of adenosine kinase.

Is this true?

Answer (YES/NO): NO